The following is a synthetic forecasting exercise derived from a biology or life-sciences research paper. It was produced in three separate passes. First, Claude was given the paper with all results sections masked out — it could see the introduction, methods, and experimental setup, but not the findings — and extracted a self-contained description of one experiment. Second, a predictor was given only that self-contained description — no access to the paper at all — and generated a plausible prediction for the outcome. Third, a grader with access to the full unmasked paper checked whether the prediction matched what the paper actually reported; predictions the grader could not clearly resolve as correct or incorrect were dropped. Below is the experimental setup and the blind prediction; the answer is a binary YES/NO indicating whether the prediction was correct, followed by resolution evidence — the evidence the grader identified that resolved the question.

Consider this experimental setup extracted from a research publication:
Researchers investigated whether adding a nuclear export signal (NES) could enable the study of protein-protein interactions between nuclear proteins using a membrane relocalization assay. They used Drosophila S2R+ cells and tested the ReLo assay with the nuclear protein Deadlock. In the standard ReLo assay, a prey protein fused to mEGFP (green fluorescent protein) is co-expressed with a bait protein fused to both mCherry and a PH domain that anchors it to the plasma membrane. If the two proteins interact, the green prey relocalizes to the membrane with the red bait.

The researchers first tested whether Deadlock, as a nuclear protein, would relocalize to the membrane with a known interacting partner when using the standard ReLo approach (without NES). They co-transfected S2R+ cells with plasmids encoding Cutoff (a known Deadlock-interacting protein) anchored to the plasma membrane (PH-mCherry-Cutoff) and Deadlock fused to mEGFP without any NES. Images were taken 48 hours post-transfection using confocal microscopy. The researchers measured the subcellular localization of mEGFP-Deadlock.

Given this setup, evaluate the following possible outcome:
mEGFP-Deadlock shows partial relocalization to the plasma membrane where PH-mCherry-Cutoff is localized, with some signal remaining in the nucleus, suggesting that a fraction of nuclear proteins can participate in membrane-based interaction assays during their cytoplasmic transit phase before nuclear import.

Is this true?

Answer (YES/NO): YES